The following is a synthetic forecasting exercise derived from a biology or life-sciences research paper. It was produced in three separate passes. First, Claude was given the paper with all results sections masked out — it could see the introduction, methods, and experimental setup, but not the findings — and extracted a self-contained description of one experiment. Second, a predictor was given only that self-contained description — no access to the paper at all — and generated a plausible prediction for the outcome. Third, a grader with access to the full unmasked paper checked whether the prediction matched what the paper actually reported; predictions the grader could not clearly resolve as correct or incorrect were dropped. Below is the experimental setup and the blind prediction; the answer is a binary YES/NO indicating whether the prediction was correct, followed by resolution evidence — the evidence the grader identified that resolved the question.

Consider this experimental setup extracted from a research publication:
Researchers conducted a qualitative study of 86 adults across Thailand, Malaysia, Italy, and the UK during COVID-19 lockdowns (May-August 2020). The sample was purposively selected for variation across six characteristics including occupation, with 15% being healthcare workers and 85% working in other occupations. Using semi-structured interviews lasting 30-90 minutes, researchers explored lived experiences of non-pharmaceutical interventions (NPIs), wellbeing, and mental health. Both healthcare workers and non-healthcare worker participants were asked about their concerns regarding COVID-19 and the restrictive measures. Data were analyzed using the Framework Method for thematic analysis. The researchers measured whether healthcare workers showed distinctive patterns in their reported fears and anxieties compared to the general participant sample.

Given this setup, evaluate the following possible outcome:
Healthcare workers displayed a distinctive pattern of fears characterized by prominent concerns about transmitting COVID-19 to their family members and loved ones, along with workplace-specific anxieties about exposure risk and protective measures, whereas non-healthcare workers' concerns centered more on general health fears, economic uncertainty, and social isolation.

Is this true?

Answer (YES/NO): YES